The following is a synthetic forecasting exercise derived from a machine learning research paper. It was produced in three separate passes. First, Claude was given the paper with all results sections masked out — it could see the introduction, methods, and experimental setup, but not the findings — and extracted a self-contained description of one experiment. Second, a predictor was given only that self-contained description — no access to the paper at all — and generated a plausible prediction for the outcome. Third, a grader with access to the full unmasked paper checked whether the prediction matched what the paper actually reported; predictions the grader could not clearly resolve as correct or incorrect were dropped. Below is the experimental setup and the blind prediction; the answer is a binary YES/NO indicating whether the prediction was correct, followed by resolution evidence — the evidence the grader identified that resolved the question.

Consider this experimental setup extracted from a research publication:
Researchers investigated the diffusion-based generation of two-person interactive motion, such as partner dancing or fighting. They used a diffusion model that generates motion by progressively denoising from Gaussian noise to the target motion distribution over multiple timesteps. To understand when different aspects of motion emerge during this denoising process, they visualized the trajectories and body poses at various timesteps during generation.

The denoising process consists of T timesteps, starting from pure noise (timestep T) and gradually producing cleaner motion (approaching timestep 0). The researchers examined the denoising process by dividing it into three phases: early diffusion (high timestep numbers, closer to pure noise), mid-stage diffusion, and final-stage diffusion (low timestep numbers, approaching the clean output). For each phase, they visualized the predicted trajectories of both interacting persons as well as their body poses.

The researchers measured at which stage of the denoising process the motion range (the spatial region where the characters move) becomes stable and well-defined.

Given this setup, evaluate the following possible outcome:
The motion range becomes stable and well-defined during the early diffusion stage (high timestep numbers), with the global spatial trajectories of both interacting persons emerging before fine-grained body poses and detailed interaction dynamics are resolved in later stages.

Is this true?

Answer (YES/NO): NO